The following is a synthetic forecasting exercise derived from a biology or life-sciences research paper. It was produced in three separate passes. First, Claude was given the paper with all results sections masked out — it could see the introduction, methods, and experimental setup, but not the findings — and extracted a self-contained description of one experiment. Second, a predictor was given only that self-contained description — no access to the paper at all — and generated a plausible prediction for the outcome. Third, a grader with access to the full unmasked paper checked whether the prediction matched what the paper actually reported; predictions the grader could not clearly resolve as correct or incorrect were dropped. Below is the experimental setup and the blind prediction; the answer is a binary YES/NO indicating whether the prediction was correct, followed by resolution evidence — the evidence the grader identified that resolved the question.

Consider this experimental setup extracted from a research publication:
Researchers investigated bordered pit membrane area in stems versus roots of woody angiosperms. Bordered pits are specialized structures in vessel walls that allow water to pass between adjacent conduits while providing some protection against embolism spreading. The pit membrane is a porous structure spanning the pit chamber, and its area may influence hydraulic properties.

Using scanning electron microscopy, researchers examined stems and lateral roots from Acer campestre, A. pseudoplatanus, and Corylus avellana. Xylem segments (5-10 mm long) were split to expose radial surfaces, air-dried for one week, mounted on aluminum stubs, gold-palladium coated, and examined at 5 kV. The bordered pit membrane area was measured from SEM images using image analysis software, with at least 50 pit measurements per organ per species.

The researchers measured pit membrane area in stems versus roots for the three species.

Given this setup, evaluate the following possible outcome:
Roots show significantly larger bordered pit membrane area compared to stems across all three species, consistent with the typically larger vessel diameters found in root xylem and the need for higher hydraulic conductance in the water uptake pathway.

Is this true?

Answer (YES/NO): NO